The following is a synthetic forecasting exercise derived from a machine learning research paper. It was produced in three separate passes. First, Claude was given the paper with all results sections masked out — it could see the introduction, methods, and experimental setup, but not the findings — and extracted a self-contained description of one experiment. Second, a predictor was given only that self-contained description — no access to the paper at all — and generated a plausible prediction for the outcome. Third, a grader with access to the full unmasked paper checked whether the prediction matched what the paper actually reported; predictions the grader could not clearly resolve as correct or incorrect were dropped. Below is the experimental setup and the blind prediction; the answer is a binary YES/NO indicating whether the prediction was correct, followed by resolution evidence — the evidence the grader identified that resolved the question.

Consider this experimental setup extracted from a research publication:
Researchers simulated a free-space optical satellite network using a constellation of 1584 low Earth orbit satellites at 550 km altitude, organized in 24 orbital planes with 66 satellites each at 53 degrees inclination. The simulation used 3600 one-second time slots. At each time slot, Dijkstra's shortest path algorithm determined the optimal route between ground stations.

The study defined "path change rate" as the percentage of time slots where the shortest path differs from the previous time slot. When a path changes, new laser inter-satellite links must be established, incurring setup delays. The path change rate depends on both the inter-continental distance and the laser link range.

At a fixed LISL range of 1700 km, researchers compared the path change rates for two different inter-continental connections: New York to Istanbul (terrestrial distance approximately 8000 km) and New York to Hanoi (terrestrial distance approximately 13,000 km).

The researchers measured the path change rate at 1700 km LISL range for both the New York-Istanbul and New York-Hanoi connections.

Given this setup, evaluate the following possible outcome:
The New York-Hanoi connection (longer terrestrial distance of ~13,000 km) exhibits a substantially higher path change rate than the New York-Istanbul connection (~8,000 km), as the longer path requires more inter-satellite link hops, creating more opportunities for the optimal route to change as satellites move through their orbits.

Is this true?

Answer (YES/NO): YES